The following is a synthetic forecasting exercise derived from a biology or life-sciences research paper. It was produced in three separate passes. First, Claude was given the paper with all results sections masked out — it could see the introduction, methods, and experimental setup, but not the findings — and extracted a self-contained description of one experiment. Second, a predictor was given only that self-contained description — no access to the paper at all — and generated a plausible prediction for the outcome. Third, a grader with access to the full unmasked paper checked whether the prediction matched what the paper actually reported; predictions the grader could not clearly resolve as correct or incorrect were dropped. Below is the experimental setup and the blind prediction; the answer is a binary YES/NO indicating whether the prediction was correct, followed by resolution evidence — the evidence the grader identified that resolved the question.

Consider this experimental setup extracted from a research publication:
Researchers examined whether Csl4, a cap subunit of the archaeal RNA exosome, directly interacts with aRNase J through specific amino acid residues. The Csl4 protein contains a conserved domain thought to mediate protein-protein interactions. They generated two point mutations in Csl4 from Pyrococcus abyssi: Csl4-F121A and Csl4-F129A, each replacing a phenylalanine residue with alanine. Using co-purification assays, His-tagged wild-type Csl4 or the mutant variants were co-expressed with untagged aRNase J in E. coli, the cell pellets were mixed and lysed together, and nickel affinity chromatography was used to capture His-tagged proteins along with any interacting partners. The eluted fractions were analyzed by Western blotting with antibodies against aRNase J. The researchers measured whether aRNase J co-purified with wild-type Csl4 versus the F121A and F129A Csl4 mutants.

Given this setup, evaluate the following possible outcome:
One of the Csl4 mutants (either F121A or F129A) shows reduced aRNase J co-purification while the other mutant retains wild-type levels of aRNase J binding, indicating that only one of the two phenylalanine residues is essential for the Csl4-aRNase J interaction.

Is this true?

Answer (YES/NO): NO